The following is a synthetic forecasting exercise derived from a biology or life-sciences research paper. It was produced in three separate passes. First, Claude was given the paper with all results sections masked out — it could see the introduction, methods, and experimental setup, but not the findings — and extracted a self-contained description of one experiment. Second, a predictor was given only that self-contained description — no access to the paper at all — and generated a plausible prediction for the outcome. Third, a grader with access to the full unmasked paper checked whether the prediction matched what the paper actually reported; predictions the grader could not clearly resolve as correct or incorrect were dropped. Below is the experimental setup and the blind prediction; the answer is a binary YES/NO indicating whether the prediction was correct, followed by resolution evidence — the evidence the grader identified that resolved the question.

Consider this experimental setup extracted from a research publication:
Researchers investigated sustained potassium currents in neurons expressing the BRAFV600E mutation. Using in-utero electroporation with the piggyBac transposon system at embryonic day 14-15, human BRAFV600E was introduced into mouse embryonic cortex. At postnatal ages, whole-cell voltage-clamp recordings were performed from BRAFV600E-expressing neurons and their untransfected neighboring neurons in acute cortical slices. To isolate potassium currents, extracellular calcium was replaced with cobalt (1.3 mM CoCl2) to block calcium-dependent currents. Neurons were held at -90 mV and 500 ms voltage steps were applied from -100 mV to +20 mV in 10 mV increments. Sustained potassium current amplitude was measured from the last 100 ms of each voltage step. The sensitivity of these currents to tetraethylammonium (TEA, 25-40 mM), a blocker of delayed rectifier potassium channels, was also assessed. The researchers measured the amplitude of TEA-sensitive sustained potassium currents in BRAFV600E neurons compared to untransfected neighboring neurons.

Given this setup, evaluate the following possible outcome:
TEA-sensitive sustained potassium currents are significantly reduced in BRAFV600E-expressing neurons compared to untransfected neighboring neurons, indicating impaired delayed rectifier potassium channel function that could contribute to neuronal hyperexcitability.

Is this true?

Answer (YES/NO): YES